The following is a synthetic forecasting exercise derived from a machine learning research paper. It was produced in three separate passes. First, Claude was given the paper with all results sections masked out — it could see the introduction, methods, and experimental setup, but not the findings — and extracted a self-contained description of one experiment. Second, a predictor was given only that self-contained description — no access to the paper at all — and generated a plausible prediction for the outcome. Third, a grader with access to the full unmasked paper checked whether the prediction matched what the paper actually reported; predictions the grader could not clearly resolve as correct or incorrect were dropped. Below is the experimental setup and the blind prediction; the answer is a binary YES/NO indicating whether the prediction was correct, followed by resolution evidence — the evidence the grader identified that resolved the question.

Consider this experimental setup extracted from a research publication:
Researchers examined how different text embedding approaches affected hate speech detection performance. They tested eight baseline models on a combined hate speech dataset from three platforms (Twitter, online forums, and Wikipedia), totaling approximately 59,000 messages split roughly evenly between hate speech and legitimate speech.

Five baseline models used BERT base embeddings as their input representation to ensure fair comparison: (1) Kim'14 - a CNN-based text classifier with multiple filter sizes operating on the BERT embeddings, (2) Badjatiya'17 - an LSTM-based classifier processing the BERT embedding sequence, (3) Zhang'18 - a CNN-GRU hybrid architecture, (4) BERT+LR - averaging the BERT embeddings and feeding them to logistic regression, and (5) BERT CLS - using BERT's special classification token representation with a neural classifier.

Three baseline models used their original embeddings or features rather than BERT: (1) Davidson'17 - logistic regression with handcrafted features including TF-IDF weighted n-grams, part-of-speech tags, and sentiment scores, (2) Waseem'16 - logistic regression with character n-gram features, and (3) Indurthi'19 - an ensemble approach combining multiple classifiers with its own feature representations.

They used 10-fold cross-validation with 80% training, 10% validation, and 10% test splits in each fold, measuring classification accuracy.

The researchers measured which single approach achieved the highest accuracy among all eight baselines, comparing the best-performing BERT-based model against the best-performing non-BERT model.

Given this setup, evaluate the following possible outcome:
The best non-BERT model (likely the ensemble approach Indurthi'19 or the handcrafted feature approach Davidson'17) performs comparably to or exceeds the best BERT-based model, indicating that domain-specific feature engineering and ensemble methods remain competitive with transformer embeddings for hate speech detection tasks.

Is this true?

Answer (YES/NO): YES